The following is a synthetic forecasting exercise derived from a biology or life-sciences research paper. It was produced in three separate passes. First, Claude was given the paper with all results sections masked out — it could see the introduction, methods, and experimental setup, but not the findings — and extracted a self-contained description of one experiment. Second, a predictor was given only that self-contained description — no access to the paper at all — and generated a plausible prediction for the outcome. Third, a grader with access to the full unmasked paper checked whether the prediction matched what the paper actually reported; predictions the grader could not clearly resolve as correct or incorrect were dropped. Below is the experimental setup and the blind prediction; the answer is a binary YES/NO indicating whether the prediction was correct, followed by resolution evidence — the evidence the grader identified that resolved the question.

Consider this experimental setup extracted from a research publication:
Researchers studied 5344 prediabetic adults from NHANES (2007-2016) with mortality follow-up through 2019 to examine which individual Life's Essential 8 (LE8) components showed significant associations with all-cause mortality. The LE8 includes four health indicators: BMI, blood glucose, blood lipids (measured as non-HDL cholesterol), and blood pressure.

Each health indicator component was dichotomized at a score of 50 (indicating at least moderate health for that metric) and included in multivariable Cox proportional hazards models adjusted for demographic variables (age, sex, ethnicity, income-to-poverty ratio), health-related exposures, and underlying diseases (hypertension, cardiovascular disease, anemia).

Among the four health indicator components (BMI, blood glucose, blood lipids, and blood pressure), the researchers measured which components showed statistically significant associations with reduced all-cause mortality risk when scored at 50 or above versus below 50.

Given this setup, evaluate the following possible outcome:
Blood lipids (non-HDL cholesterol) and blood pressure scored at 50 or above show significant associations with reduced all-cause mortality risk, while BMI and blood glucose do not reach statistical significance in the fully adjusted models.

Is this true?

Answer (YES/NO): NO